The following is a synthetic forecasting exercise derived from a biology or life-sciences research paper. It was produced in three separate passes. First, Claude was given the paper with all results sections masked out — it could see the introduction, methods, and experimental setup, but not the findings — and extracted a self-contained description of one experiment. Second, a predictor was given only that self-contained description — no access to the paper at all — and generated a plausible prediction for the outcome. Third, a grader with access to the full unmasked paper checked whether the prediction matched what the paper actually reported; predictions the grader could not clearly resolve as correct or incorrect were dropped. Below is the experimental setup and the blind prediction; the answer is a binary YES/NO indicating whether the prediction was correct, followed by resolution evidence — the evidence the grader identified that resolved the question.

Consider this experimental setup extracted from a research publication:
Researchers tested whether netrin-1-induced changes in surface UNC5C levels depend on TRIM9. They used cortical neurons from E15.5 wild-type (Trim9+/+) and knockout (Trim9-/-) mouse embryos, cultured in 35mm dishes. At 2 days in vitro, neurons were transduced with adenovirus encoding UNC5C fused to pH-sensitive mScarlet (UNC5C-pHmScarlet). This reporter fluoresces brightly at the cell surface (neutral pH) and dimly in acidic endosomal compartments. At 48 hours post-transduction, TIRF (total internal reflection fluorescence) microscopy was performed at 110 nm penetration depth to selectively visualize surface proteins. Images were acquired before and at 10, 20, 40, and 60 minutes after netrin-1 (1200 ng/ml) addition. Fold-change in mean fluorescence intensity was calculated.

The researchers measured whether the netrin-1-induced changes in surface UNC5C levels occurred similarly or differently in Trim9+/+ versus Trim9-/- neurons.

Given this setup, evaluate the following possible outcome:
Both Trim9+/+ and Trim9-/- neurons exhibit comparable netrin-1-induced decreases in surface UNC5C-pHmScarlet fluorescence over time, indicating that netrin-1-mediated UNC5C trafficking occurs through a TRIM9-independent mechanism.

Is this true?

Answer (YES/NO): YES